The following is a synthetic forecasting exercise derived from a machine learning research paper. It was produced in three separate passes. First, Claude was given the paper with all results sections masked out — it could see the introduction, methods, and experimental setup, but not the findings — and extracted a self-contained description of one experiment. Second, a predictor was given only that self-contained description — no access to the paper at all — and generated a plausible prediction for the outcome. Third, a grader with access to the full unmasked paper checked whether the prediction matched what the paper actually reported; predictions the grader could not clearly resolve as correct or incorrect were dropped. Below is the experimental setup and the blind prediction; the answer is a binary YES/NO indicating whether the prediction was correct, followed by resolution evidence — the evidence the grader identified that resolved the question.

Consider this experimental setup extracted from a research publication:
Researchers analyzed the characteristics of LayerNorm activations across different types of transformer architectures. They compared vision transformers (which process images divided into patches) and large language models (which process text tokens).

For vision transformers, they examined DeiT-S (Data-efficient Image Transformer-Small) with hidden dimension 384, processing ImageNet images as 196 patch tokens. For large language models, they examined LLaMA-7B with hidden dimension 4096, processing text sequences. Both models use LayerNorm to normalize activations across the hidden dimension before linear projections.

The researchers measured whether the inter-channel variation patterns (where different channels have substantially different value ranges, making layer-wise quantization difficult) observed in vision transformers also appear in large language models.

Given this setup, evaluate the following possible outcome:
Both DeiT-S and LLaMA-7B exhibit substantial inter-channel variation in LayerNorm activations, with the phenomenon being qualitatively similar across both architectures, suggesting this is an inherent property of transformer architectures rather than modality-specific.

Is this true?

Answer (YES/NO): YES